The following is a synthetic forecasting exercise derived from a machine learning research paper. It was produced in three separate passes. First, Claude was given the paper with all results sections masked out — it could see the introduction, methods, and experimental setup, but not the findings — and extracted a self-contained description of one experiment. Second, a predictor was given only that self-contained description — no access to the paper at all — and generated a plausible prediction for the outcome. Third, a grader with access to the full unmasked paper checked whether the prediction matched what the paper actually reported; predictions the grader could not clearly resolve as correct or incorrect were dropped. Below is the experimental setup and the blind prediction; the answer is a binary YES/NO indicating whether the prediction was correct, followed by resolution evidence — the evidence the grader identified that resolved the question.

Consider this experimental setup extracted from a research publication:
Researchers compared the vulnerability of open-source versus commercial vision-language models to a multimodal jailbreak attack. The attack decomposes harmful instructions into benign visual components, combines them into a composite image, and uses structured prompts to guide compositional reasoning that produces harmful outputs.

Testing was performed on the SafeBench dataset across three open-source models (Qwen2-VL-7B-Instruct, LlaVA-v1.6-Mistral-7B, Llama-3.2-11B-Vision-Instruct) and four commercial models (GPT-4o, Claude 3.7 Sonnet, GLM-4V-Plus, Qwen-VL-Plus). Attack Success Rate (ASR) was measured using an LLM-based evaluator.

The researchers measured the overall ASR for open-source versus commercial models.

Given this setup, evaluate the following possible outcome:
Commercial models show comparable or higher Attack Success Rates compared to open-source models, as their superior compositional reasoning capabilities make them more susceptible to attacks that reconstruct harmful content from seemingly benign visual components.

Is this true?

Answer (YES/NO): NO